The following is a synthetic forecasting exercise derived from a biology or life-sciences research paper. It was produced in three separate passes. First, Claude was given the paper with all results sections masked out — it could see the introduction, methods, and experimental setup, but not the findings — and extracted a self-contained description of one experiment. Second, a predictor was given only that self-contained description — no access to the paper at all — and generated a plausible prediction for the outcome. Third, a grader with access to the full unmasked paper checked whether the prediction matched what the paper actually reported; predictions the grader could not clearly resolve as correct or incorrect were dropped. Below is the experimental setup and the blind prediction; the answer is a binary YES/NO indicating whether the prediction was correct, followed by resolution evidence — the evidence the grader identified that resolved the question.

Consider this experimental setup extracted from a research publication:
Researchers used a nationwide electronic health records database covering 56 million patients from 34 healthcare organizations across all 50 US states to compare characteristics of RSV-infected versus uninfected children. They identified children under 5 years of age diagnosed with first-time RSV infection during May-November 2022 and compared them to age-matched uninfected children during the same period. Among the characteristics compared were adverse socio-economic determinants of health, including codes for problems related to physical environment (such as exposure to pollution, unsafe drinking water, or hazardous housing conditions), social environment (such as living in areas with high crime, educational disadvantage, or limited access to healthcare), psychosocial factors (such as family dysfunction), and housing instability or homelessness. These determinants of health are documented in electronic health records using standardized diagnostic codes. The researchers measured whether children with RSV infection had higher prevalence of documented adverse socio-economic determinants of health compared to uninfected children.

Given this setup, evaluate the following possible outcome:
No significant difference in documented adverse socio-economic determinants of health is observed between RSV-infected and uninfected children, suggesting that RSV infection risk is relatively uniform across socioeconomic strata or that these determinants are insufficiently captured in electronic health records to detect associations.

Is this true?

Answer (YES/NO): NO